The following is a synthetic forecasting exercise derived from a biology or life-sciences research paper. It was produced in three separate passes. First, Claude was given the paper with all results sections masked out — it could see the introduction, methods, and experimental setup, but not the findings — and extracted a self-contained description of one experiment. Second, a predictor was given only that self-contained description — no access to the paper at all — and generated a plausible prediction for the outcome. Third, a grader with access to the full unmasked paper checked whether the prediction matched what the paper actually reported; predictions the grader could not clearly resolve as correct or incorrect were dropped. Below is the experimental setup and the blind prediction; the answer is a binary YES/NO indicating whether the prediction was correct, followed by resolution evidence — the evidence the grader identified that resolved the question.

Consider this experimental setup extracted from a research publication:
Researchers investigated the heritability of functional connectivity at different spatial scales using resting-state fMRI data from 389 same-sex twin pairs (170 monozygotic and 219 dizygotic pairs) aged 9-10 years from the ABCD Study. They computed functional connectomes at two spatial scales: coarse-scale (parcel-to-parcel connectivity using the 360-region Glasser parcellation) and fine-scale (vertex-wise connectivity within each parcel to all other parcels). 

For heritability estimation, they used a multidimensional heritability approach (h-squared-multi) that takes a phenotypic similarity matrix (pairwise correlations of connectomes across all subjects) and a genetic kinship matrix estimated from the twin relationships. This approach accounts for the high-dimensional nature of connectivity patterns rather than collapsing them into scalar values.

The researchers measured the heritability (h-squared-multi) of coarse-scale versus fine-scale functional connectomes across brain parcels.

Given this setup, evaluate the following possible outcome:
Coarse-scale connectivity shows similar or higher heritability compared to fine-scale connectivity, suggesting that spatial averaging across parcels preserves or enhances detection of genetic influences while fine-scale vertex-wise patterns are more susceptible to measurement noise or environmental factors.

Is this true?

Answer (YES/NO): YES